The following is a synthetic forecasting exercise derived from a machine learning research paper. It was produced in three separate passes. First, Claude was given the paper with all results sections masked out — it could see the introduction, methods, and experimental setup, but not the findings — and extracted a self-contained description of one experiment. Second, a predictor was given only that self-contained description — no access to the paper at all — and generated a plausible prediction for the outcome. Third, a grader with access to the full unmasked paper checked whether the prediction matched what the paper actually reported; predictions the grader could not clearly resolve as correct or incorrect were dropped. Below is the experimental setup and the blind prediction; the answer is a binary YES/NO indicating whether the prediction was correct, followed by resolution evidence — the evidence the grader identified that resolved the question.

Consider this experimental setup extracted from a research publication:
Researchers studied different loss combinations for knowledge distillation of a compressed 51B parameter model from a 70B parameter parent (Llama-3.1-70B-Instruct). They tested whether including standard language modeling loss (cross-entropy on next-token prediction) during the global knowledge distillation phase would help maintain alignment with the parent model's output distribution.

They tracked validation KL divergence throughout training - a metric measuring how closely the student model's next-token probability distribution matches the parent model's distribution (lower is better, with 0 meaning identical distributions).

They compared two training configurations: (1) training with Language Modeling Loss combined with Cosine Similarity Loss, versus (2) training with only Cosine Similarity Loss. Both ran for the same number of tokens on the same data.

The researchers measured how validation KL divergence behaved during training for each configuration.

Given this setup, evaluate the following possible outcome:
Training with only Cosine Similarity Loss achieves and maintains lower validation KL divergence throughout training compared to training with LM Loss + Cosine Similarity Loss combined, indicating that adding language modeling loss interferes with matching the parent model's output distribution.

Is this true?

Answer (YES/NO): YES